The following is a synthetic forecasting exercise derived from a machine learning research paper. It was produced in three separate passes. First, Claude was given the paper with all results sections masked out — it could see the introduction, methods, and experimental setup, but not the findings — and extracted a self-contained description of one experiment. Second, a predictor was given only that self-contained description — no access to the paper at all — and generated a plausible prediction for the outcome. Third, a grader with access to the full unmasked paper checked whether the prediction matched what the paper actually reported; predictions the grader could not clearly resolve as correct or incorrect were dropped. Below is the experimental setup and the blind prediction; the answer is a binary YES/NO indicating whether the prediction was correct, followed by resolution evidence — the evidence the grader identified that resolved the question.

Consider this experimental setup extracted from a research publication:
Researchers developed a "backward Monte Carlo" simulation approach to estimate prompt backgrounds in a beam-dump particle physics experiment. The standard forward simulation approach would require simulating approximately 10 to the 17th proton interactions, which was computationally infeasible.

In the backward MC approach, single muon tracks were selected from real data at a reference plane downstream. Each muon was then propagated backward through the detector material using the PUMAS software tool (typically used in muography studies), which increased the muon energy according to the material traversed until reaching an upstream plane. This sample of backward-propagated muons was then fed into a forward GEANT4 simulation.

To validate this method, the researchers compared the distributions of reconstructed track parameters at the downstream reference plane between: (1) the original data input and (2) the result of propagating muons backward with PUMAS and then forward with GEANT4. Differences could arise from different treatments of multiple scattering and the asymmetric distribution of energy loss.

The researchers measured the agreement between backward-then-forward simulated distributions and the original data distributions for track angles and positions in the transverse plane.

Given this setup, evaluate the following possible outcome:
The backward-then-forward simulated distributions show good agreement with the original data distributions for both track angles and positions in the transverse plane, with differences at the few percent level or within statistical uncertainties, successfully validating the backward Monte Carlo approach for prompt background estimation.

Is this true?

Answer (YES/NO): NO